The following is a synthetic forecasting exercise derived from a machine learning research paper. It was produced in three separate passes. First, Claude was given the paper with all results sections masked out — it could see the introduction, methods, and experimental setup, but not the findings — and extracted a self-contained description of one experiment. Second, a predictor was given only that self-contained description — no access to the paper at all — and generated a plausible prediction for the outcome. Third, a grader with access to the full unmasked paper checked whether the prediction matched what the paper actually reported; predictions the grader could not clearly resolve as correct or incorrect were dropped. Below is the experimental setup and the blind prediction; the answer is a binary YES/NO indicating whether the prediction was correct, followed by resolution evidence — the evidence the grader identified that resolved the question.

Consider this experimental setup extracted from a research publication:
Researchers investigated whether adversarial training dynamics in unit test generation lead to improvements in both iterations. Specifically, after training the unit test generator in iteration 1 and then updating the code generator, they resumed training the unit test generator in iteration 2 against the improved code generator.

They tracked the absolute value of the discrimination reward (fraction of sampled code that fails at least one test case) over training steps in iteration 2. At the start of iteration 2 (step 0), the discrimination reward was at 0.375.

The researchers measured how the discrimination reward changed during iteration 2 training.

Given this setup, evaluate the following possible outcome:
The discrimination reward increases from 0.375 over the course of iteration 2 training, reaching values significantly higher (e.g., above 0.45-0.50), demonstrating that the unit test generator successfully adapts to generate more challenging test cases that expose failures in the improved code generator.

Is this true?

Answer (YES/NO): NO